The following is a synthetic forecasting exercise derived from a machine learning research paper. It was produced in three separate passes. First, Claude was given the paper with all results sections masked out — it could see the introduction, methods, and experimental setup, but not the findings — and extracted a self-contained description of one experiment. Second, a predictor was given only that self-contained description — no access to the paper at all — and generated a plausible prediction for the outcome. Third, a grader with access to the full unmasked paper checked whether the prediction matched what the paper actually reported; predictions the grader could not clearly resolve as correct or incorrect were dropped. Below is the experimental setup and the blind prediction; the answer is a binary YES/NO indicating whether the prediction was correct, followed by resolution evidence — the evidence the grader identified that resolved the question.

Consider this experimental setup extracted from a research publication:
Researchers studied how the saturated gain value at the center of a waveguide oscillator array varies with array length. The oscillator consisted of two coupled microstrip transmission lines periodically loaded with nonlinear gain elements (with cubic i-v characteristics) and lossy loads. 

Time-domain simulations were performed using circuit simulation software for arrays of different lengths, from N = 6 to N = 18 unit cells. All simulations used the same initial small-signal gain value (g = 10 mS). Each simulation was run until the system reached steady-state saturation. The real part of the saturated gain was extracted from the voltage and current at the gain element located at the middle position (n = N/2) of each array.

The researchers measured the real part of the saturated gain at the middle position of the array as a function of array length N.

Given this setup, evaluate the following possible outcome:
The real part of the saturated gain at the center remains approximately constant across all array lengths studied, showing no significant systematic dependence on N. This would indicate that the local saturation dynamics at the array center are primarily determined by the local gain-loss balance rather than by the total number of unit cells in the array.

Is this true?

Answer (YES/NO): NO